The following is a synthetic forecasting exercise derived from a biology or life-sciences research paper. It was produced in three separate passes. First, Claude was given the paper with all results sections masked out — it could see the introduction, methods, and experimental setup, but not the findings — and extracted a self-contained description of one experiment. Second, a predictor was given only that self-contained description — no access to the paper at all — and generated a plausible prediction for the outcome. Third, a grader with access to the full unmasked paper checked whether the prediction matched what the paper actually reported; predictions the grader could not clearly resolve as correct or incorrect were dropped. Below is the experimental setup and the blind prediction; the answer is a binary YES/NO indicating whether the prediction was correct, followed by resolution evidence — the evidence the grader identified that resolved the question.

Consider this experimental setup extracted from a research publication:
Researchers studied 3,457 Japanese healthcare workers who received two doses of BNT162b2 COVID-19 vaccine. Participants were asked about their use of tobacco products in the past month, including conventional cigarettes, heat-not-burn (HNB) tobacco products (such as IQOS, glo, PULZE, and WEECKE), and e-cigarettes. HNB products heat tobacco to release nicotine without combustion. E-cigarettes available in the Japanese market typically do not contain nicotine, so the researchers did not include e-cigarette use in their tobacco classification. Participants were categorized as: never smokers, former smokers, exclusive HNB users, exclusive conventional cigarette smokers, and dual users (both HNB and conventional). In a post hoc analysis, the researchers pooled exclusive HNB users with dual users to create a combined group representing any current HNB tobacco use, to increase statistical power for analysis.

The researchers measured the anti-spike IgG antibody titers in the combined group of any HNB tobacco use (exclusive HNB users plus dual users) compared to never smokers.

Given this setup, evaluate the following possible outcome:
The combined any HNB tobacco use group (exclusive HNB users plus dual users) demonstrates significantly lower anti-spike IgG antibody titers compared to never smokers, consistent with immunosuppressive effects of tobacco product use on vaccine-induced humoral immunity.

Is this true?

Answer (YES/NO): YES